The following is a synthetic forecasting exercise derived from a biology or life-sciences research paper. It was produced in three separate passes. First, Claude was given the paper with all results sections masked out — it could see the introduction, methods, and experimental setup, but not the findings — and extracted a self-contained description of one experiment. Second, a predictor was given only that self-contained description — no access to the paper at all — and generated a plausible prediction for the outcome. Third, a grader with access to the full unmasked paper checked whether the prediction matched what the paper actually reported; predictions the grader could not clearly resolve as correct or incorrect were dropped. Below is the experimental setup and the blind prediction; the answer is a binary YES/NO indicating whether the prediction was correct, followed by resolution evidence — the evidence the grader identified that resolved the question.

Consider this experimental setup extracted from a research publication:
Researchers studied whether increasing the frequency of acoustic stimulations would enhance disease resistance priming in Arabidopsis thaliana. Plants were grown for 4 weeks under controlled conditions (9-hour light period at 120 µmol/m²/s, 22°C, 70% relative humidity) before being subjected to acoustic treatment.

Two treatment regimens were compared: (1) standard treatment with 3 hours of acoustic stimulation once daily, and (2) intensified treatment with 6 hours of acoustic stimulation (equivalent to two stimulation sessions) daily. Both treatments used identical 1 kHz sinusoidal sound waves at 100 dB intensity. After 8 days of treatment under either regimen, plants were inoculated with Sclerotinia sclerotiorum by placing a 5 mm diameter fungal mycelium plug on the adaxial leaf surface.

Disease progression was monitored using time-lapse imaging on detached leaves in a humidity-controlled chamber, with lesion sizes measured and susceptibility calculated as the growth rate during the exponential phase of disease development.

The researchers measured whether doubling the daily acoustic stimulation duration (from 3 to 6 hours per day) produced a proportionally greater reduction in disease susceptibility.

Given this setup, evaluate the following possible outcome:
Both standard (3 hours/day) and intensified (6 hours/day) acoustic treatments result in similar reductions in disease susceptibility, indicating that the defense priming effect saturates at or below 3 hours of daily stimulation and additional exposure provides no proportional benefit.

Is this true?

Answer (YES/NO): NO